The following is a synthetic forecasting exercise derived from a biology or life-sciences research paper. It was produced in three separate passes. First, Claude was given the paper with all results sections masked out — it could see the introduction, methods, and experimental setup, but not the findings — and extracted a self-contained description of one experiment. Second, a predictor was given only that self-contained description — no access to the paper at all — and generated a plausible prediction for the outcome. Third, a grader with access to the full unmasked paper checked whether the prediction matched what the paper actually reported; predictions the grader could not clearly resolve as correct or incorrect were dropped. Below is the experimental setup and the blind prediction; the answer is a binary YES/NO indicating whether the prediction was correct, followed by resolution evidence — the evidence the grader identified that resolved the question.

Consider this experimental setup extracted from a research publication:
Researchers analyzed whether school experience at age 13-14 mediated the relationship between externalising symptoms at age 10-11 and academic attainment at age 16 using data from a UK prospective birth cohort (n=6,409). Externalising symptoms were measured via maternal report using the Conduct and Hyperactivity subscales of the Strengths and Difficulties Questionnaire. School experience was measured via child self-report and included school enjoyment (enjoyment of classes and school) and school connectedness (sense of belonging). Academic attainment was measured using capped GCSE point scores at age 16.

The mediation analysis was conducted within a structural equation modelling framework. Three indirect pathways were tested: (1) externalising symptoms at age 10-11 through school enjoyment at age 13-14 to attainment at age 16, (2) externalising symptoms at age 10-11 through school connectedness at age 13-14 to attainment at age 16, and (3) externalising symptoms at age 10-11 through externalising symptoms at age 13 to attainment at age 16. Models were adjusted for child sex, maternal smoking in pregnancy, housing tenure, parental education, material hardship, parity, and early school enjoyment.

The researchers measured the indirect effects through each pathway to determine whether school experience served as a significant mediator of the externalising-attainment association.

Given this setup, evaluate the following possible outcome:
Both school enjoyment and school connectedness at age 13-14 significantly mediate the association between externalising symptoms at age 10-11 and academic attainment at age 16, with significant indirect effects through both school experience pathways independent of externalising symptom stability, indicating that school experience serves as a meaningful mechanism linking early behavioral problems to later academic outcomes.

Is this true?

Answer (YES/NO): NO